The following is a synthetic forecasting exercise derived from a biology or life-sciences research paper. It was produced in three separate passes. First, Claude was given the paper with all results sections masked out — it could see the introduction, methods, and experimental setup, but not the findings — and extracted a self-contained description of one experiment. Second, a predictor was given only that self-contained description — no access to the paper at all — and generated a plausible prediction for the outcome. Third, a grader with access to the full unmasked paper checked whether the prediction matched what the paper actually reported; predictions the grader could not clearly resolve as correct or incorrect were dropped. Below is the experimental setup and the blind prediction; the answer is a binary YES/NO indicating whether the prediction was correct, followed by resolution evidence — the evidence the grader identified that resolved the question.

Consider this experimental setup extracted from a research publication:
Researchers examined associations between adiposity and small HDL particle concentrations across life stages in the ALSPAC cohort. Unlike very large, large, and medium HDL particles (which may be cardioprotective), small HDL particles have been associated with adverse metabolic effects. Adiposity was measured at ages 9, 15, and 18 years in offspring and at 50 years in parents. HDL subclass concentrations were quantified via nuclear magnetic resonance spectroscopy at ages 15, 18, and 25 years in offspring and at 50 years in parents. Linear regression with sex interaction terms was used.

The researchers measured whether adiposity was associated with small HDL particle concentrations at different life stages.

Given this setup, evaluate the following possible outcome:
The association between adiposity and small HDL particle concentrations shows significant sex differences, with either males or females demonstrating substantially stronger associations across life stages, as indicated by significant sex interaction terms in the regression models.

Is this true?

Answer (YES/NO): NO